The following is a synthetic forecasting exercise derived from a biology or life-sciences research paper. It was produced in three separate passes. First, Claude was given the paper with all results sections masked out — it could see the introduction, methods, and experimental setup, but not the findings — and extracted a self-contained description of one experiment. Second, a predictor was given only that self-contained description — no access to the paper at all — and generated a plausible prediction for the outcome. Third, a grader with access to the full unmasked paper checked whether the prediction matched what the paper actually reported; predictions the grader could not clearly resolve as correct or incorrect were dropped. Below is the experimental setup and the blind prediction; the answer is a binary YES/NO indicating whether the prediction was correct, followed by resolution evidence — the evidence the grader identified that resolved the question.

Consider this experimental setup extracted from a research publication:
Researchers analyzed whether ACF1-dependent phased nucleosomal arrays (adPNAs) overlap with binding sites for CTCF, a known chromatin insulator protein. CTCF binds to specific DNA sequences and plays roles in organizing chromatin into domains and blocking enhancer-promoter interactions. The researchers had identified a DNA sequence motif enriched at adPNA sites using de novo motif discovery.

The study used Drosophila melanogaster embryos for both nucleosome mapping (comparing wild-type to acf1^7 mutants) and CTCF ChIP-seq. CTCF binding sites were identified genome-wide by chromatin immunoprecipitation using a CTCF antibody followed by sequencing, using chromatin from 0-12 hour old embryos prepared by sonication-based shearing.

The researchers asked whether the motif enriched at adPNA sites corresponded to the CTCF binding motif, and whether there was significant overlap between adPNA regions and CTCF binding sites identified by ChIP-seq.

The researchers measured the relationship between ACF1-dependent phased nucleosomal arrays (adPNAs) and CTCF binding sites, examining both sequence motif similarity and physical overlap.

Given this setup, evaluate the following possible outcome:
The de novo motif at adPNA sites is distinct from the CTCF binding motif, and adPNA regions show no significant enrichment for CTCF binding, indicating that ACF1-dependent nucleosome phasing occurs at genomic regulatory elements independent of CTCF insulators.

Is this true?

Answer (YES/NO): NO